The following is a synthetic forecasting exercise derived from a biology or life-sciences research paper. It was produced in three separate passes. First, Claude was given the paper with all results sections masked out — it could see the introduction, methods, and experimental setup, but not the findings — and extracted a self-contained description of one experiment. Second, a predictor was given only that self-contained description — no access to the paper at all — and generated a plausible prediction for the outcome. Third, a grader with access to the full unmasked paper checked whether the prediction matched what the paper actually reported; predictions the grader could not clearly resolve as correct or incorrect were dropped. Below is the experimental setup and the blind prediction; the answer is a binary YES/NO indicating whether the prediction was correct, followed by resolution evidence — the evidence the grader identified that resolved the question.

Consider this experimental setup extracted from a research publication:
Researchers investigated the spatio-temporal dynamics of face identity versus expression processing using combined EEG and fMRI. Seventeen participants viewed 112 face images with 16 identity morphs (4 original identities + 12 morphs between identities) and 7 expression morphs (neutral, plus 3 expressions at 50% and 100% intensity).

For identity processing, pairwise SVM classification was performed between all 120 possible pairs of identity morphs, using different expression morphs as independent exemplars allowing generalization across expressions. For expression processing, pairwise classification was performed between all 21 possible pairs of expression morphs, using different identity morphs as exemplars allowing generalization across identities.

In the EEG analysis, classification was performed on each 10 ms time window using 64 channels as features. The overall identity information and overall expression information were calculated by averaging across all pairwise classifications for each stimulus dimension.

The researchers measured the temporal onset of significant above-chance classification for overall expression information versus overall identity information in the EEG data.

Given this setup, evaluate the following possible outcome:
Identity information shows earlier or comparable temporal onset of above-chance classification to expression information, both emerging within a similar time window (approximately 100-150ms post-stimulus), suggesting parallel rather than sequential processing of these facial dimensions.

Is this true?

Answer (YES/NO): NO